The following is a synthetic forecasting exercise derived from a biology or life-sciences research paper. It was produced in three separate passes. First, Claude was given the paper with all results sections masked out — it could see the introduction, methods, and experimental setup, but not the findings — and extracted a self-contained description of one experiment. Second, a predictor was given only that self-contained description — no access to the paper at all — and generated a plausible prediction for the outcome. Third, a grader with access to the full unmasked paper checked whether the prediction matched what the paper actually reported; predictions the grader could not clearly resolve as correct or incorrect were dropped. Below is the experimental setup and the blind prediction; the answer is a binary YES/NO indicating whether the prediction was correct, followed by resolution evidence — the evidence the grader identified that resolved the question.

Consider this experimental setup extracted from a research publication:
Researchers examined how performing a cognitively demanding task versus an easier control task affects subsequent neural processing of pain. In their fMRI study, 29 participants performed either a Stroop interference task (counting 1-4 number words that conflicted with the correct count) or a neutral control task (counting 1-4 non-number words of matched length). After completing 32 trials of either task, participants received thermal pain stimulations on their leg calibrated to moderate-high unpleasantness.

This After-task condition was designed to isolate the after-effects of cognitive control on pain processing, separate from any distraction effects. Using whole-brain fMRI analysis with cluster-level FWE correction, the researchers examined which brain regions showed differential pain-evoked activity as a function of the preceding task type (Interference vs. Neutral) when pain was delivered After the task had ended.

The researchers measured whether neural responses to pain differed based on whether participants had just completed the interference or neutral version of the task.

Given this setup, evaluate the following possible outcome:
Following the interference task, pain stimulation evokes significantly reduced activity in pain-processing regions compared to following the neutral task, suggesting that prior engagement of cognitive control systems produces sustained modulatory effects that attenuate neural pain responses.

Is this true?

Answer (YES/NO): NO